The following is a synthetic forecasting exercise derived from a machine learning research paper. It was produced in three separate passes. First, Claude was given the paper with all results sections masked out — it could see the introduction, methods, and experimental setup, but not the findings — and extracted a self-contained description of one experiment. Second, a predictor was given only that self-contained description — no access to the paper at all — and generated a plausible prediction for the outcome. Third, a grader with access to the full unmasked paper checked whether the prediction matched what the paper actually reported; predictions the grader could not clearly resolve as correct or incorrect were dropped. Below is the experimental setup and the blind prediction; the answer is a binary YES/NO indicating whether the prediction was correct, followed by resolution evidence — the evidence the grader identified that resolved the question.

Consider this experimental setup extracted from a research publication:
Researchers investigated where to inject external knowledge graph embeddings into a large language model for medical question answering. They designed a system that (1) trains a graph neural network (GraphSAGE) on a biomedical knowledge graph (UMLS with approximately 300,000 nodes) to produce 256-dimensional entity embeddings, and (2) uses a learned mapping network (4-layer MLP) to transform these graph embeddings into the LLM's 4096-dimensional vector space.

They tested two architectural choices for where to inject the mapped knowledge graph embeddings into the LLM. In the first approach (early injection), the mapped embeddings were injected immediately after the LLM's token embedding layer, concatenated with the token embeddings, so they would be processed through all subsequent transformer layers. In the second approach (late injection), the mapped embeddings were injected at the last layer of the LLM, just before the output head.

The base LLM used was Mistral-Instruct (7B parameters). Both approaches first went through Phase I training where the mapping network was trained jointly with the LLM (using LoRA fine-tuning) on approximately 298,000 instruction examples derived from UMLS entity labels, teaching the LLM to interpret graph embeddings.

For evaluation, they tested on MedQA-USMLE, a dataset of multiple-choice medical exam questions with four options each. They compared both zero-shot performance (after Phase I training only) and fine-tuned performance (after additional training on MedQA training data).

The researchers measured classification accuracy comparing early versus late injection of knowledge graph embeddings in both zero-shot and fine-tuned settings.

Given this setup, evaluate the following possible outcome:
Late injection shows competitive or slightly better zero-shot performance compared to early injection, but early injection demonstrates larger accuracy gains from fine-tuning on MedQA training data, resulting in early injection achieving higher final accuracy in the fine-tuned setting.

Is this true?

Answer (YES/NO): YES